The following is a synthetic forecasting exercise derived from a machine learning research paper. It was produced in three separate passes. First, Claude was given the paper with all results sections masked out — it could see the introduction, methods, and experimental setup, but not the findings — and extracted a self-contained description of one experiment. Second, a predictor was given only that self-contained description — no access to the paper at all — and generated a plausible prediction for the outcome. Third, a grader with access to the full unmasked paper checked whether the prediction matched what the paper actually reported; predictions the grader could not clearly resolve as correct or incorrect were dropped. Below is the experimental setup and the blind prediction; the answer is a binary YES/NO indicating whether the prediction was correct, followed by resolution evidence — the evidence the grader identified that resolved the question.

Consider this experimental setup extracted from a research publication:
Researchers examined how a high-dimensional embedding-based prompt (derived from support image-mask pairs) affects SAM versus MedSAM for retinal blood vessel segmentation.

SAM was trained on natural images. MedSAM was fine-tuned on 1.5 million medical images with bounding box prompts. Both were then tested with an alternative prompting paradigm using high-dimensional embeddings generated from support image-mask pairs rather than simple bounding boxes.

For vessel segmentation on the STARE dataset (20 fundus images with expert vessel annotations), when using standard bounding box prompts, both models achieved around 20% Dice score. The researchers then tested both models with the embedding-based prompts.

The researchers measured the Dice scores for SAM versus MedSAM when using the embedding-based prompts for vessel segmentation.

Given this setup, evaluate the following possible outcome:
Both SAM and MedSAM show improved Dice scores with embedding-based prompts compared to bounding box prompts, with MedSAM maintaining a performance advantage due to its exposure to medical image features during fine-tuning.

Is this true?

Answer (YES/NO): NO